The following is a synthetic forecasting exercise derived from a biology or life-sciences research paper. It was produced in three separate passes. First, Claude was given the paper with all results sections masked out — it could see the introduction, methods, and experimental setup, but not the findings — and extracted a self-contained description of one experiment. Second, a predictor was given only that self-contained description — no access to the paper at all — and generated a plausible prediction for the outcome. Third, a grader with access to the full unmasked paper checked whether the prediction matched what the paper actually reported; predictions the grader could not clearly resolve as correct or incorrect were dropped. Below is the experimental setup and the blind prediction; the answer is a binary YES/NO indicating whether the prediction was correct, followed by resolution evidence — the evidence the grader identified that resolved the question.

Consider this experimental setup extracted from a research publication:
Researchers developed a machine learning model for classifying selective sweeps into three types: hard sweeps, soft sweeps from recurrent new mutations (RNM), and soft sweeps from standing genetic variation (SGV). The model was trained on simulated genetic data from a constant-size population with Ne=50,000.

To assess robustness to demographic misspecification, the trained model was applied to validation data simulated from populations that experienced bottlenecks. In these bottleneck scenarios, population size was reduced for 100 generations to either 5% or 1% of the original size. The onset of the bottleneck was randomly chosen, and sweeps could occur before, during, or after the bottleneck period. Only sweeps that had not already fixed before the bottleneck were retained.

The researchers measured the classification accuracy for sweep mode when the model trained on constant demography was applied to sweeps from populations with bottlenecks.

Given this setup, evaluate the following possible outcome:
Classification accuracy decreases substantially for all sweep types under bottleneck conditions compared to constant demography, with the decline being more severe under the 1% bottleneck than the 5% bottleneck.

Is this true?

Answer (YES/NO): NO